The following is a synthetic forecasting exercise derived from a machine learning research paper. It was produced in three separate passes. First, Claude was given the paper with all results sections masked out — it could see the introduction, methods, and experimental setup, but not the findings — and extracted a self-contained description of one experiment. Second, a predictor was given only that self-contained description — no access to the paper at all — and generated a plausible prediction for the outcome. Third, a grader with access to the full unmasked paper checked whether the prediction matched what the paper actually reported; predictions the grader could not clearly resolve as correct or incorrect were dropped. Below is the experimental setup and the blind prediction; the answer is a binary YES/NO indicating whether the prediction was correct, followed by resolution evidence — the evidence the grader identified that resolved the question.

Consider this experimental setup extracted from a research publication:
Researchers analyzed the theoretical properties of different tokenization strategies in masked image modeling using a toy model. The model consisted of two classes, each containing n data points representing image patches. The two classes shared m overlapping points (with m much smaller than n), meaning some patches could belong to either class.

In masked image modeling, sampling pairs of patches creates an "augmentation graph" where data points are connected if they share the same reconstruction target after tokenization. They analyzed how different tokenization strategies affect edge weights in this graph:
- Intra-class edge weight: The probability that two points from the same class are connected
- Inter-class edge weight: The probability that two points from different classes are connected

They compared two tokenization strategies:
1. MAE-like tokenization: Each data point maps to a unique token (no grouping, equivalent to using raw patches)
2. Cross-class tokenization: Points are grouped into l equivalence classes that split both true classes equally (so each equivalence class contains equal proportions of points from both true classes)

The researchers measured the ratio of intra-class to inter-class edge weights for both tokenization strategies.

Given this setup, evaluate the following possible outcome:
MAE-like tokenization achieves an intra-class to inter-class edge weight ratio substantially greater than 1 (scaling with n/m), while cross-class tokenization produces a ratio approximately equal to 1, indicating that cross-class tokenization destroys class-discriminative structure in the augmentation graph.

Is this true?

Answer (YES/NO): YES